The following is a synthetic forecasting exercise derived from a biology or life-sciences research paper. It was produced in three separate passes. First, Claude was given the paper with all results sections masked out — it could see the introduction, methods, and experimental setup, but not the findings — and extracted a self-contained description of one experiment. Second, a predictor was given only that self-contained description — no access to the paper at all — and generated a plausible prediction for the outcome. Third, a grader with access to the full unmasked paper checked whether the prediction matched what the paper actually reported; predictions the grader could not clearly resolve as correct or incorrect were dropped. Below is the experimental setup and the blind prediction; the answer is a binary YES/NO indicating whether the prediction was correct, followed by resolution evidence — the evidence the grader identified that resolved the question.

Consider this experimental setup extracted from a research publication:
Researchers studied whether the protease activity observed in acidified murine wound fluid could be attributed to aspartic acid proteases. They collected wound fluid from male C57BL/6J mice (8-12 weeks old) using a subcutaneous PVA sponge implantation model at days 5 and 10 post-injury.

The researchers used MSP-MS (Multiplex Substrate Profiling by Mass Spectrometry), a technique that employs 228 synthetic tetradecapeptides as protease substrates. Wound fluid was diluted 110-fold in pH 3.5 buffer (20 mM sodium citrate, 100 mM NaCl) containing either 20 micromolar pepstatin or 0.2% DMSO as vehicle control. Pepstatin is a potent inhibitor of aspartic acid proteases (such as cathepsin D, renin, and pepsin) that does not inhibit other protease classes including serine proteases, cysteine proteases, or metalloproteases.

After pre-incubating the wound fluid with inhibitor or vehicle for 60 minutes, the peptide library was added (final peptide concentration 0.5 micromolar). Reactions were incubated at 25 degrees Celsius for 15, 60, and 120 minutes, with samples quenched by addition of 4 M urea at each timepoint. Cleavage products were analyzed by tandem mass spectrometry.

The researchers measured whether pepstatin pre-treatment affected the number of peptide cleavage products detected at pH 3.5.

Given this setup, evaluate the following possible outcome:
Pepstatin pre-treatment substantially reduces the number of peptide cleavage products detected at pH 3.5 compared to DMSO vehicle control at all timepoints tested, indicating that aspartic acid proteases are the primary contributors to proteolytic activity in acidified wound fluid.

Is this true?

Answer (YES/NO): YES